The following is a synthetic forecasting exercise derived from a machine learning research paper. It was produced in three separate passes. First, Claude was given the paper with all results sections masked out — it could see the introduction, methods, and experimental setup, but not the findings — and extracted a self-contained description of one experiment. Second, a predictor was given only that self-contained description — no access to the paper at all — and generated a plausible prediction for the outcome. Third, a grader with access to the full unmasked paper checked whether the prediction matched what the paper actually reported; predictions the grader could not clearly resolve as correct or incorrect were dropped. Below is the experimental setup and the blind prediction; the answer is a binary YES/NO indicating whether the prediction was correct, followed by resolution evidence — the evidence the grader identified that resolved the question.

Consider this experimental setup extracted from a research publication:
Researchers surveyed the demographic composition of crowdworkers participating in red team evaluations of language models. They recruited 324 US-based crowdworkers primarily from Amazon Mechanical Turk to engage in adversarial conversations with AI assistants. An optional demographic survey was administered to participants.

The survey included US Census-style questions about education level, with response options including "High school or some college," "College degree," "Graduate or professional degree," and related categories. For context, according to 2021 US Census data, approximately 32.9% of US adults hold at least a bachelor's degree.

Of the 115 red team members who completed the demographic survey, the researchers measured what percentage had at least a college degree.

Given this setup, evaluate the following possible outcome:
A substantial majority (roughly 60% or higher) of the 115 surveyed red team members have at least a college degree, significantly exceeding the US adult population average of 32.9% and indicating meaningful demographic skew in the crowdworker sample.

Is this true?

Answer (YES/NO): YES